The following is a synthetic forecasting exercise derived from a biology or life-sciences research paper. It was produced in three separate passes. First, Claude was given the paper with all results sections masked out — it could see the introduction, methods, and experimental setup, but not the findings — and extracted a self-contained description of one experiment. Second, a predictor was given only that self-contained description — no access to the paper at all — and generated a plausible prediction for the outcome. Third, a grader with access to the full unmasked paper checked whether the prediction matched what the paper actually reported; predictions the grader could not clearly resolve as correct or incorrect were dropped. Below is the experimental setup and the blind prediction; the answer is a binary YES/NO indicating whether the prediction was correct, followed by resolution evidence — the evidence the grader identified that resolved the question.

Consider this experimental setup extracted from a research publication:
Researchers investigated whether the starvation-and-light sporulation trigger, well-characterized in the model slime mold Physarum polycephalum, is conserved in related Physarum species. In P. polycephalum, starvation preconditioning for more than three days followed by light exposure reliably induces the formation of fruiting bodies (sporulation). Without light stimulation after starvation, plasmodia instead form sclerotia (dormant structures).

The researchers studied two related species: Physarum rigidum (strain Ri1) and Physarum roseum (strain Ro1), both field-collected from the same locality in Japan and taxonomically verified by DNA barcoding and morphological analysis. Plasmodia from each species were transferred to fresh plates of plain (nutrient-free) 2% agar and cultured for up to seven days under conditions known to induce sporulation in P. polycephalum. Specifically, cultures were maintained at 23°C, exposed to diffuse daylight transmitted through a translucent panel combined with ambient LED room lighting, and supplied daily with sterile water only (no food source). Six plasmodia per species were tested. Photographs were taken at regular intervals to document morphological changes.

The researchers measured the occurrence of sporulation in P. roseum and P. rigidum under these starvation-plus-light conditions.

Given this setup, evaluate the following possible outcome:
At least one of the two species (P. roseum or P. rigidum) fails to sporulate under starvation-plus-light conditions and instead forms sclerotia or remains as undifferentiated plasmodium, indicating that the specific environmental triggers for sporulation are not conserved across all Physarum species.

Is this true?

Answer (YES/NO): YES